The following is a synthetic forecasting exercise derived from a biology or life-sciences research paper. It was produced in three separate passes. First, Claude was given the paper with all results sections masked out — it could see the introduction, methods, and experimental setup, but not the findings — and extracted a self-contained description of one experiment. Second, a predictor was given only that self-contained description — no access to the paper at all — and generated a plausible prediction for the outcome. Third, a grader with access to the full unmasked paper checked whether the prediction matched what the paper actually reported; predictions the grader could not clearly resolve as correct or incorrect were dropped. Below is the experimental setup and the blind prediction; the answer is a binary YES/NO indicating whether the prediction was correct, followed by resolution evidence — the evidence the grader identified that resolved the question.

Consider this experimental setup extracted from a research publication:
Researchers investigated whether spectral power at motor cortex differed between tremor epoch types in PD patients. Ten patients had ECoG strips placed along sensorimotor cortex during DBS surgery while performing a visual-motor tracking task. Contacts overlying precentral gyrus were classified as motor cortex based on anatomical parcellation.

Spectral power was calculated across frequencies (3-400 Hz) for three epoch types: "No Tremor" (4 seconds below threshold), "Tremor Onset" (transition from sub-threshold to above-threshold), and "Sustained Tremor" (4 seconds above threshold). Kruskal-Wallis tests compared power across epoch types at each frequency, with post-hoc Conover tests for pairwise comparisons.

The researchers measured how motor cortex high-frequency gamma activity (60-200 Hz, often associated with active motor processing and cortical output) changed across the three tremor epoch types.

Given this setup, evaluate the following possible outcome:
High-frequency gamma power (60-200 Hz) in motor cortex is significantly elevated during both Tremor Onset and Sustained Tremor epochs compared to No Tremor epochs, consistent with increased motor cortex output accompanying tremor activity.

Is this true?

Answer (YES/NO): NO